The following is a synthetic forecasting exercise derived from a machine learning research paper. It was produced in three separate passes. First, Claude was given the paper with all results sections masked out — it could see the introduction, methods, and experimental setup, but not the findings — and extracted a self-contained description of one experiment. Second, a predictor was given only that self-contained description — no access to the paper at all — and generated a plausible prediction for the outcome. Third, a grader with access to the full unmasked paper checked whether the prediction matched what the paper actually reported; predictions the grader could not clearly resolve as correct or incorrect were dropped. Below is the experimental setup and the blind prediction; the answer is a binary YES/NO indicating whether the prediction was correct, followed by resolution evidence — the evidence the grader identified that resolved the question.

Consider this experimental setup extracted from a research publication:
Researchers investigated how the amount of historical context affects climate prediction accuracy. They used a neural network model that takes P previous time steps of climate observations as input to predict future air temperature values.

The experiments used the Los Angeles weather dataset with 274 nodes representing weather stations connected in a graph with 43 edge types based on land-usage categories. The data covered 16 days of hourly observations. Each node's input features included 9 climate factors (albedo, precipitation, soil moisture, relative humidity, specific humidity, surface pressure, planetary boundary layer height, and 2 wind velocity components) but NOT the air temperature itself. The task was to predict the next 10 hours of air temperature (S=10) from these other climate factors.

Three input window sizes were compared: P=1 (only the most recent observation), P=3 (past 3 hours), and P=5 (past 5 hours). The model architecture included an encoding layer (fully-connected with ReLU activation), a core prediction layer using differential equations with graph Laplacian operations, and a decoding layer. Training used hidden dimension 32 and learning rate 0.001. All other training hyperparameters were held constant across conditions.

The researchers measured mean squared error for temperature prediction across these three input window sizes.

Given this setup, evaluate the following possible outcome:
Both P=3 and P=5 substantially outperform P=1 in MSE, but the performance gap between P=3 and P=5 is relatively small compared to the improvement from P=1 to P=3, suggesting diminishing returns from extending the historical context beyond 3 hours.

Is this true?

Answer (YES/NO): NO